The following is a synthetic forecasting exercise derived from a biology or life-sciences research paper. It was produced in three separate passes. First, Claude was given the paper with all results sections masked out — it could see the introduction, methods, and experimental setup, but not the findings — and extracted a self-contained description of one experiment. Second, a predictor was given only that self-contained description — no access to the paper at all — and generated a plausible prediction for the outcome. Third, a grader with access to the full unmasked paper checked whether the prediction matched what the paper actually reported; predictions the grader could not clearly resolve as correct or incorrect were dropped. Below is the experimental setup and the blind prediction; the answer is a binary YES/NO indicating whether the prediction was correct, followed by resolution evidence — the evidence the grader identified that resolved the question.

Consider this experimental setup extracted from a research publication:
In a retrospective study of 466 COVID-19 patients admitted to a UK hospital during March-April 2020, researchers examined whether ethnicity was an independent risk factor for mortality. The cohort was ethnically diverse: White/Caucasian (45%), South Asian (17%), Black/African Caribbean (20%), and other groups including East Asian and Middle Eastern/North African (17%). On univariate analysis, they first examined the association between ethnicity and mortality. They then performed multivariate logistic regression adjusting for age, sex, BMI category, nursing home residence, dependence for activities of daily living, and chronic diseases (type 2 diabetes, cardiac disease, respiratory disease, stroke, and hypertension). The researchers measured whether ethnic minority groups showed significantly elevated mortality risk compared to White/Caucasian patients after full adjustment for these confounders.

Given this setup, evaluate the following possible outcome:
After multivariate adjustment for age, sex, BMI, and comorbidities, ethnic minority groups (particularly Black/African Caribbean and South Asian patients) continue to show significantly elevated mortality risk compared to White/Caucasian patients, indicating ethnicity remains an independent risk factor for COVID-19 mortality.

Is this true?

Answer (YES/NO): NO